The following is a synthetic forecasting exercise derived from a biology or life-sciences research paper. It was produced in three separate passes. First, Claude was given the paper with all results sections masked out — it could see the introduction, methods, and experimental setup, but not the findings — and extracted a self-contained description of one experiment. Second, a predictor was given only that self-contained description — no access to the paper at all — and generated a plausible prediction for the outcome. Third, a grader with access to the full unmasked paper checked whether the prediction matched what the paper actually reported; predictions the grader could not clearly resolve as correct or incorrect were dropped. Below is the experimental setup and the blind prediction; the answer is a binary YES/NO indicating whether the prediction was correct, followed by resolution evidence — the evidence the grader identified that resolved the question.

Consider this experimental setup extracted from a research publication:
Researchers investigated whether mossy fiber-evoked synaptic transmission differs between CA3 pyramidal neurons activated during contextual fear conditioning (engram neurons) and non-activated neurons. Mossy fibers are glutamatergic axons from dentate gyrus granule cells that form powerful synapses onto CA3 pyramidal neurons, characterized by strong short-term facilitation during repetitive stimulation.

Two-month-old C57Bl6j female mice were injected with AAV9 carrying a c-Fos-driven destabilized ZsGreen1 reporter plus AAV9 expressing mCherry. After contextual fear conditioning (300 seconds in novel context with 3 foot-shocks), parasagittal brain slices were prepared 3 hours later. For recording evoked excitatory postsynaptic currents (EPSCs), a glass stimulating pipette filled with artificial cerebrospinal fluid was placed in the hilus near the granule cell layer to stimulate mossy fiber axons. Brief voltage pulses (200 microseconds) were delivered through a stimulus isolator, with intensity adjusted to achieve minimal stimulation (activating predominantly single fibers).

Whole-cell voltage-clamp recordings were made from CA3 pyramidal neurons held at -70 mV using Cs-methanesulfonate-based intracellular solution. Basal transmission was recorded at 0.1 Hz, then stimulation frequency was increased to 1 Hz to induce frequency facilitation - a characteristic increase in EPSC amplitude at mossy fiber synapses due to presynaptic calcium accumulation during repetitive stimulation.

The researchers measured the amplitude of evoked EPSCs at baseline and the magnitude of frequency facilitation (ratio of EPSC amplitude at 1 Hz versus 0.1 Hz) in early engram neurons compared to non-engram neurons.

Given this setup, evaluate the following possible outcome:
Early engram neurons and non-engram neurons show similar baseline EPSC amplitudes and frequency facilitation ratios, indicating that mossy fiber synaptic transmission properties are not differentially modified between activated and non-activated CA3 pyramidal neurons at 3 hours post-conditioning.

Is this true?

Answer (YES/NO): YES